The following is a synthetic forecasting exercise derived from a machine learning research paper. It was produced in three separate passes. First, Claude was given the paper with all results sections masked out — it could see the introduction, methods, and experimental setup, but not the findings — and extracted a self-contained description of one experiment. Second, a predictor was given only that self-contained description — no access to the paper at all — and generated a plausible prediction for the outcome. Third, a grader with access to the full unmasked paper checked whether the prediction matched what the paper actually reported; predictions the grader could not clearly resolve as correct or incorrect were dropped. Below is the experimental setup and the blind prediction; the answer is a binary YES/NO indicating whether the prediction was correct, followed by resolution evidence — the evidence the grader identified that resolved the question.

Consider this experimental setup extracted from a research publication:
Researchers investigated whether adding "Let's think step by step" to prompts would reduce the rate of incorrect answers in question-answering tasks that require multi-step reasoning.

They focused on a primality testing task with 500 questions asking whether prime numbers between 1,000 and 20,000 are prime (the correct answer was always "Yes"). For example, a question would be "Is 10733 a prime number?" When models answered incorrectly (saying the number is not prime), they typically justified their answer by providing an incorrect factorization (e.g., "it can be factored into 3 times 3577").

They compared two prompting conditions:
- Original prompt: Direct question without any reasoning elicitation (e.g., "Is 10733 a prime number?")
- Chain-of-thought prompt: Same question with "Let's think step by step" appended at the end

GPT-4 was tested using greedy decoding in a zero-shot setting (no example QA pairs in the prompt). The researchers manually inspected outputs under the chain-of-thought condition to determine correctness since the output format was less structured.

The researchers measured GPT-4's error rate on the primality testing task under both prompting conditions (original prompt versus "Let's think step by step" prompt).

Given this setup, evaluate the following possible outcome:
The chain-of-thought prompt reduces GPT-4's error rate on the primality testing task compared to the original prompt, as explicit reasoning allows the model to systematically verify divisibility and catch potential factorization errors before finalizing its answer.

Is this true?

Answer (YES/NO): YES